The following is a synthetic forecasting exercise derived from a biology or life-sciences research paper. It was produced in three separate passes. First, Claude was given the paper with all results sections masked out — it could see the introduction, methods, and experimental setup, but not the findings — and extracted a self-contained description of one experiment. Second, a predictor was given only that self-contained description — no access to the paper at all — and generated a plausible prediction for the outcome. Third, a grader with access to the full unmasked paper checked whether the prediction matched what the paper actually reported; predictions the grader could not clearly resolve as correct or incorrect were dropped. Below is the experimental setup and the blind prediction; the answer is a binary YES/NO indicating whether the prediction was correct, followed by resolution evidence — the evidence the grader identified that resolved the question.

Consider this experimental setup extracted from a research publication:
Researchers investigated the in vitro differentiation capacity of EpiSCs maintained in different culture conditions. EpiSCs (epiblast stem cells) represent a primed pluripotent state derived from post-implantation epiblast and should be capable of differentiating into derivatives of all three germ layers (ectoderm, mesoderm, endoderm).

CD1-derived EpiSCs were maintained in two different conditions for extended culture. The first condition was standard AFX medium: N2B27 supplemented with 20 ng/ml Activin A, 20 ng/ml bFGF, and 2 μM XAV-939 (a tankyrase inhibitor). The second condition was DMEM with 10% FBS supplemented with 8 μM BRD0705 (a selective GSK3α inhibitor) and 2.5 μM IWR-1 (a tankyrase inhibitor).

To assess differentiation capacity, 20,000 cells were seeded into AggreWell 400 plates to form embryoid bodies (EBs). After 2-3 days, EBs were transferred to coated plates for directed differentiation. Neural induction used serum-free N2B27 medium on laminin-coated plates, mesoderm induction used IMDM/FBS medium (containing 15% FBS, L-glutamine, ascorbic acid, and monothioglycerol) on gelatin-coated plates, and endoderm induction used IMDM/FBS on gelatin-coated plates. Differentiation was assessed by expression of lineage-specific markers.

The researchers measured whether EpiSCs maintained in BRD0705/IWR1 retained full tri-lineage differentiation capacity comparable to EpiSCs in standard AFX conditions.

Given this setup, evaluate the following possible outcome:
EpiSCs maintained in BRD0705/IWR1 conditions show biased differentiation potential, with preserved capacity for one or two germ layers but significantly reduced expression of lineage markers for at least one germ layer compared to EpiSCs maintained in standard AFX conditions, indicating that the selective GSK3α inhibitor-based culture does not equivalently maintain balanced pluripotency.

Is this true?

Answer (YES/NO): NO